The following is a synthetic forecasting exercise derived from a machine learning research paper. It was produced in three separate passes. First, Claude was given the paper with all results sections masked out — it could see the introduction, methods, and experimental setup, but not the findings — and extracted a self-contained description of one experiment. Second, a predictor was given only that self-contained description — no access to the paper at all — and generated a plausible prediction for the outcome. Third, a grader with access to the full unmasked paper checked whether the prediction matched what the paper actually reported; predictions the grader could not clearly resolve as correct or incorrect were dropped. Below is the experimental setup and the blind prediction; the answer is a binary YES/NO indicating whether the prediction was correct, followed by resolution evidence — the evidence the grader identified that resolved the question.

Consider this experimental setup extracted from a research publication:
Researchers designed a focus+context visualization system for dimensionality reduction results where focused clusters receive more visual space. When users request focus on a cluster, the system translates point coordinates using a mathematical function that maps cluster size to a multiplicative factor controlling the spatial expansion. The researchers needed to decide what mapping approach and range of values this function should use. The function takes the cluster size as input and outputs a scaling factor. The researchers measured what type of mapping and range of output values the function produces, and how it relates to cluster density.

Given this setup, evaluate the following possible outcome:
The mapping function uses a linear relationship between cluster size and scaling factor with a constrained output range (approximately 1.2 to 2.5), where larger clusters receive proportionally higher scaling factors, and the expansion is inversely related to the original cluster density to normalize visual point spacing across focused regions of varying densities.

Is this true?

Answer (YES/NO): NO